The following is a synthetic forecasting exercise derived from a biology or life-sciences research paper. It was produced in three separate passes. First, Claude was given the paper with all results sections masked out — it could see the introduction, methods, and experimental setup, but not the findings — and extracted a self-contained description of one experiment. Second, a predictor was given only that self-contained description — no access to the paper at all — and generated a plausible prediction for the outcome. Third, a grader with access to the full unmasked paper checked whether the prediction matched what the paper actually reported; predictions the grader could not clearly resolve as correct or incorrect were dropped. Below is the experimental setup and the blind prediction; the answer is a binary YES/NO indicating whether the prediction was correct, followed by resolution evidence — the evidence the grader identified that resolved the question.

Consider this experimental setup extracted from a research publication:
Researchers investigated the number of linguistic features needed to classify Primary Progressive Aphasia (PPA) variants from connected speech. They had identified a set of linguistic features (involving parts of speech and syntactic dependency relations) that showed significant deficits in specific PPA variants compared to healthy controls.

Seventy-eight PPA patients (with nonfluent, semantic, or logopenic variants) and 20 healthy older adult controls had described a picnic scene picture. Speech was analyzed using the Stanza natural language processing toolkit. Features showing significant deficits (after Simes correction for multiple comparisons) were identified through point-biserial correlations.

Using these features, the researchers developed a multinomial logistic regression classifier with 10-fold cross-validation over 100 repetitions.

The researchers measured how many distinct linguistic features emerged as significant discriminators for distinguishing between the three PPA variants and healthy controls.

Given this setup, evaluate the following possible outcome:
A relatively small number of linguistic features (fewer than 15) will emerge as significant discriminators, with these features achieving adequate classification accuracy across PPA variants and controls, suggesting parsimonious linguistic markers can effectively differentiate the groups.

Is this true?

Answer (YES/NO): NO